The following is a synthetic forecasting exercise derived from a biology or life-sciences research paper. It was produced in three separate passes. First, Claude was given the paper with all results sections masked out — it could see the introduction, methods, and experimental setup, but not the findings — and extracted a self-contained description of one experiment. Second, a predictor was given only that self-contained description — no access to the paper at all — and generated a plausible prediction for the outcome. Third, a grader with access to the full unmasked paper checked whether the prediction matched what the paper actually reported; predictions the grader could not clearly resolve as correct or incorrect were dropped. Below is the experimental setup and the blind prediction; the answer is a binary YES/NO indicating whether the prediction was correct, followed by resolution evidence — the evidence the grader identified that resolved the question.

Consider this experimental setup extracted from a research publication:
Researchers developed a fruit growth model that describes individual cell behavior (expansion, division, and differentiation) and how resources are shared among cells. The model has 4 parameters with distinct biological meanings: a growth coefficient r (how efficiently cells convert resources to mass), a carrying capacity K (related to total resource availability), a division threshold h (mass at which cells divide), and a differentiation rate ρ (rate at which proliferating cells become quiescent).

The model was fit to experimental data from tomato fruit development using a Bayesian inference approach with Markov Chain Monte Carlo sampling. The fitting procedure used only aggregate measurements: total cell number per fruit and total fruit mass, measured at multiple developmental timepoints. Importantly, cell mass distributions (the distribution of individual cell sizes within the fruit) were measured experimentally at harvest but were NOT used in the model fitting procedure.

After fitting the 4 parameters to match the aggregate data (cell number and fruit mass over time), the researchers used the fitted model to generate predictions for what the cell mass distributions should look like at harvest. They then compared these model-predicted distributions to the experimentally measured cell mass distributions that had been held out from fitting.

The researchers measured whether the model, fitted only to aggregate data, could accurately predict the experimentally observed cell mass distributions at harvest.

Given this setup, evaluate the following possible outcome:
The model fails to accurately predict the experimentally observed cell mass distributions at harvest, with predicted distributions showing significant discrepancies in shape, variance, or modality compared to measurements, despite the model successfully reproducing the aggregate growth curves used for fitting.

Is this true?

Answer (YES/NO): NO